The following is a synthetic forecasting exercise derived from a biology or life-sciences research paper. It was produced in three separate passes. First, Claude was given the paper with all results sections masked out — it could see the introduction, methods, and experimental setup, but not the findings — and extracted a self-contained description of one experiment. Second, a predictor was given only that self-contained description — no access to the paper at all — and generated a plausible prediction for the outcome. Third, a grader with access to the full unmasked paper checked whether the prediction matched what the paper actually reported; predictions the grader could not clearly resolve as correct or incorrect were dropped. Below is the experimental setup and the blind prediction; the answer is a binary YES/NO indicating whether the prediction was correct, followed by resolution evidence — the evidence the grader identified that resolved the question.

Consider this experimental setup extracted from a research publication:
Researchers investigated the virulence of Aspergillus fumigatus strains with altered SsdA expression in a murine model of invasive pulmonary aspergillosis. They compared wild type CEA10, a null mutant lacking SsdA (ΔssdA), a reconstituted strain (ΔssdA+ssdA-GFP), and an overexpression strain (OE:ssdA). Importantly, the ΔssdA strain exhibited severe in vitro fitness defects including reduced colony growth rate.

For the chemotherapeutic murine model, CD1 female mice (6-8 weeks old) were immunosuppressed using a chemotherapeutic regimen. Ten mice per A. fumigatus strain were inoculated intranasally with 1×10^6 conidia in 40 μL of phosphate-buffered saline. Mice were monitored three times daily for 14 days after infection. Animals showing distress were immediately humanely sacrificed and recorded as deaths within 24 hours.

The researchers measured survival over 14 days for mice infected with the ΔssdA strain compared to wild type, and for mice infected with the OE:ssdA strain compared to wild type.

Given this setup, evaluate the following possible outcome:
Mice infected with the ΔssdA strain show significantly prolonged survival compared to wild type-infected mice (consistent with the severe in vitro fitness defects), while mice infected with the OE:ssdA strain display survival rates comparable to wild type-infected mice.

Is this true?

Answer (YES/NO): NO